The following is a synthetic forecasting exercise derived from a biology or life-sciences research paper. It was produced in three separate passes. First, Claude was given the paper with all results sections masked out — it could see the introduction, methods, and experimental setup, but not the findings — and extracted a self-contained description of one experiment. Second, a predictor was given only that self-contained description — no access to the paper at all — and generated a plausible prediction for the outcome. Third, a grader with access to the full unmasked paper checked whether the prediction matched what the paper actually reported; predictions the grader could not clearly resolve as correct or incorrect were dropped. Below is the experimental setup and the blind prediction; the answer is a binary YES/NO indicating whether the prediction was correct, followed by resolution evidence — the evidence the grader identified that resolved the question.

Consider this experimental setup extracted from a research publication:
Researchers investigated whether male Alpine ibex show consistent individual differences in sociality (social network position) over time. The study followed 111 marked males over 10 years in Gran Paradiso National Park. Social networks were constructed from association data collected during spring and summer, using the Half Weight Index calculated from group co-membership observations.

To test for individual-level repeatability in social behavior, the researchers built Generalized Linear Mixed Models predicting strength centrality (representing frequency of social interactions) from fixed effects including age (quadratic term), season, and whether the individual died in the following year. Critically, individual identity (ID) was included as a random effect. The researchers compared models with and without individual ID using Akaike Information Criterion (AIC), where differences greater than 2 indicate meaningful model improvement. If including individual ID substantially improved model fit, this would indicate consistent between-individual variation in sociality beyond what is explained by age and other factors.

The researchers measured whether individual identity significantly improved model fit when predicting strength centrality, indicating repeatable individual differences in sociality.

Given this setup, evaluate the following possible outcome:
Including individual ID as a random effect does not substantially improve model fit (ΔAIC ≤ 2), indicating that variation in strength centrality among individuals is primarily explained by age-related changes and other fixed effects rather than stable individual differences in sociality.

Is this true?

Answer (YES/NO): NO